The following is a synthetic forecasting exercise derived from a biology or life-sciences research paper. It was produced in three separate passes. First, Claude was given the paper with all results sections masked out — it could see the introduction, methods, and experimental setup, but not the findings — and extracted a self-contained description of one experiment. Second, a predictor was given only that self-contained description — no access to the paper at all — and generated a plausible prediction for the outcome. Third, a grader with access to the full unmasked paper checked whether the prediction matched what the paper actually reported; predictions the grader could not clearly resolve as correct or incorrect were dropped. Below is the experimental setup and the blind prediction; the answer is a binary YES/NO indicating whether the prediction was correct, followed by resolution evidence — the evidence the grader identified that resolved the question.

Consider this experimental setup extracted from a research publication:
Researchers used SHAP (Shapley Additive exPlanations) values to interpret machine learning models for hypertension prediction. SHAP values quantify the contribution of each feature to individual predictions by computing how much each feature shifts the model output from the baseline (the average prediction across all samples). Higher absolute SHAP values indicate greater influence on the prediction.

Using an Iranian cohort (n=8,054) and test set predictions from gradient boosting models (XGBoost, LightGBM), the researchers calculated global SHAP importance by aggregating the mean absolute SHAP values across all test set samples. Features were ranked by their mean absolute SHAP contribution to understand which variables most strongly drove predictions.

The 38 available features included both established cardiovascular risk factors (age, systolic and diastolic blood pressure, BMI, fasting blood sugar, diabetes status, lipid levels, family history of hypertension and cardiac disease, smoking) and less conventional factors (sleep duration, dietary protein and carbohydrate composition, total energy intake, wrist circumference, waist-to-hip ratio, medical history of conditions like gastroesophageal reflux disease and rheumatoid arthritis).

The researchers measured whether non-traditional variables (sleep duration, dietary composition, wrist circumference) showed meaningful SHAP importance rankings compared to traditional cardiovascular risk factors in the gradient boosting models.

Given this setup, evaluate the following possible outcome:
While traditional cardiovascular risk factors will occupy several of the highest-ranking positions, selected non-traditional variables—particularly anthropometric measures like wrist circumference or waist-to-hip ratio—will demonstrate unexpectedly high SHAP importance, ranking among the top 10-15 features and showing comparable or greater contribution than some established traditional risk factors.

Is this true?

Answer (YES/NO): YES